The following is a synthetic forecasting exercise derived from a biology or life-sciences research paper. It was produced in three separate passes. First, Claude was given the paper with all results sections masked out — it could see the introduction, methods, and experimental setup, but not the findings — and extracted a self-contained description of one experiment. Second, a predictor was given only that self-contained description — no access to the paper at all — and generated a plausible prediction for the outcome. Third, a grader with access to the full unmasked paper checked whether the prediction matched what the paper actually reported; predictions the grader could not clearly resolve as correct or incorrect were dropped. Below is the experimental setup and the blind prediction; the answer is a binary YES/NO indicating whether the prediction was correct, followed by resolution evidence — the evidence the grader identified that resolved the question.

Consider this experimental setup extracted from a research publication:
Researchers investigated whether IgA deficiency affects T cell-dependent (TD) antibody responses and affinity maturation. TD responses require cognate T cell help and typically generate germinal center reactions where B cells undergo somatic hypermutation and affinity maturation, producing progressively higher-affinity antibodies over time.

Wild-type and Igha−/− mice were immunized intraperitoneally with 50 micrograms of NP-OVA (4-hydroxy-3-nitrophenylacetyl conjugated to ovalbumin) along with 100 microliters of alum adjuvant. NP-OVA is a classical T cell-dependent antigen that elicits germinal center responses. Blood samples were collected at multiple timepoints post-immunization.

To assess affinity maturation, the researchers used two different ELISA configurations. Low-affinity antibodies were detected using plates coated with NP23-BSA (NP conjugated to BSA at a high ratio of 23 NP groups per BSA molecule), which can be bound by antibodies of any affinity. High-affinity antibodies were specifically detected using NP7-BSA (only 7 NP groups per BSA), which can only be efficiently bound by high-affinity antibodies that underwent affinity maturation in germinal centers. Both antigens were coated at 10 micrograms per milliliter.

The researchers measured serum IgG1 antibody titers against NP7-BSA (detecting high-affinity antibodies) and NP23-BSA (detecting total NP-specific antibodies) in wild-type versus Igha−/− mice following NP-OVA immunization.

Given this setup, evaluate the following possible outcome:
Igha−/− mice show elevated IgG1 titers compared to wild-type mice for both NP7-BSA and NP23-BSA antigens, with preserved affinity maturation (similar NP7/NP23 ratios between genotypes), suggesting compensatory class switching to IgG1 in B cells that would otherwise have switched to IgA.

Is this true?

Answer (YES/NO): NO